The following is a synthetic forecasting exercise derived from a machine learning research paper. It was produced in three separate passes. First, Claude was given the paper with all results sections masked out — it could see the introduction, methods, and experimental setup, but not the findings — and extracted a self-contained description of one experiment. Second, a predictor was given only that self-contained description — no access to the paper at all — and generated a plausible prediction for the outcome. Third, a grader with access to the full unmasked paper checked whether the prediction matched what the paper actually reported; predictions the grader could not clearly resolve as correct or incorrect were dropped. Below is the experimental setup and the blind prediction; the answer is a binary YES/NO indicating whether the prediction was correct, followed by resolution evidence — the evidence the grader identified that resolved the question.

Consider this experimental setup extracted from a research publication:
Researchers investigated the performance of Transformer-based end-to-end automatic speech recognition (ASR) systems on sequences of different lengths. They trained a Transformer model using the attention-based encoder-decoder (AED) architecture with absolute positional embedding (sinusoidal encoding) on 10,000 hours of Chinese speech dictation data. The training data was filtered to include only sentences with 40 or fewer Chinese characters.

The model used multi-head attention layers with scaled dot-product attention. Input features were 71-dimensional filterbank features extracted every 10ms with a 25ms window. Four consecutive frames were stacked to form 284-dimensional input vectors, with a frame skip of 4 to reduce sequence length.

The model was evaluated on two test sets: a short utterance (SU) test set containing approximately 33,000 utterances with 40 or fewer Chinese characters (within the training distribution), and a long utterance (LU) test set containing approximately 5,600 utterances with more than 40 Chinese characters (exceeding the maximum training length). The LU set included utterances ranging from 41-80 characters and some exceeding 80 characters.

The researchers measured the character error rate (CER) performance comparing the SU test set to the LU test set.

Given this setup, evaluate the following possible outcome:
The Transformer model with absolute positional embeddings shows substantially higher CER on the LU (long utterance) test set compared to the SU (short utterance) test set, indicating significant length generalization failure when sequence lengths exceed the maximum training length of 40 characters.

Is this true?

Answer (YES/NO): YES